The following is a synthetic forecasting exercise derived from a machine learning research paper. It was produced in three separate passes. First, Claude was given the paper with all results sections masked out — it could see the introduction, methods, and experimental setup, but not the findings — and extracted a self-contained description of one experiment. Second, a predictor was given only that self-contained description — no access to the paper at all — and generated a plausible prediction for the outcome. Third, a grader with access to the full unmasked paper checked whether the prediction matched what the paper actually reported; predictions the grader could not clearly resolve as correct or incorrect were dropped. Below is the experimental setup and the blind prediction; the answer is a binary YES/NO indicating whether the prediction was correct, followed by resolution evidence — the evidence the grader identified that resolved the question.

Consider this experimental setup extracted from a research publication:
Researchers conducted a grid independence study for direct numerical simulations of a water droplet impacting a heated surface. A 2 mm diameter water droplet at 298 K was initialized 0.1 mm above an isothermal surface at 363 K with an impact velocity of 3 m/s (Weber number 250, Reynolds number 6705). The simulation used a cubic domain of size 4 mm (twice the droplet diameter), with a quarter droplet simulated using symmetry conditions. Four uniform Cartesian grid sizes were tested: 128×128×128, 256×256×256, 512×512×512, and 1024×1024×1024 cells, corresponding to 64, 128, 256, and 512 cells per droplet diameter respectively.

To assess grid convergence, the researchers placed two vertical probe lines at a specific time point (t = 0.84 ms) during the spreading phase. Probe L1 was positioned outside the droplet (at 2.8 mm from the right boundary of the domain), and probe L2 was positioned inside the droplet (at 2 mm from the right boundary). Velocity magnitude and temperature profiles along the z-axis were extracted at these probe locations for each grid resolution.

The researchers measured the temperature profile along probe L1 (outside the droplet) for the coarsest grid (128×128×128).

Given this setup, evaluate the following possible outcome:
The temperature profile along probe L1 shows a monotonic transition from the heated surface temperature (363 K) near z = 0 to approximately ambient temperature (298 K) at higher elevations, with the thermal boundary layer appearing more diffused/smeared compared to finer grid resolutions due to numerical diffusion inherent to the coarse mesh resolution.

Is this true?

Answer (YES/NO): NO